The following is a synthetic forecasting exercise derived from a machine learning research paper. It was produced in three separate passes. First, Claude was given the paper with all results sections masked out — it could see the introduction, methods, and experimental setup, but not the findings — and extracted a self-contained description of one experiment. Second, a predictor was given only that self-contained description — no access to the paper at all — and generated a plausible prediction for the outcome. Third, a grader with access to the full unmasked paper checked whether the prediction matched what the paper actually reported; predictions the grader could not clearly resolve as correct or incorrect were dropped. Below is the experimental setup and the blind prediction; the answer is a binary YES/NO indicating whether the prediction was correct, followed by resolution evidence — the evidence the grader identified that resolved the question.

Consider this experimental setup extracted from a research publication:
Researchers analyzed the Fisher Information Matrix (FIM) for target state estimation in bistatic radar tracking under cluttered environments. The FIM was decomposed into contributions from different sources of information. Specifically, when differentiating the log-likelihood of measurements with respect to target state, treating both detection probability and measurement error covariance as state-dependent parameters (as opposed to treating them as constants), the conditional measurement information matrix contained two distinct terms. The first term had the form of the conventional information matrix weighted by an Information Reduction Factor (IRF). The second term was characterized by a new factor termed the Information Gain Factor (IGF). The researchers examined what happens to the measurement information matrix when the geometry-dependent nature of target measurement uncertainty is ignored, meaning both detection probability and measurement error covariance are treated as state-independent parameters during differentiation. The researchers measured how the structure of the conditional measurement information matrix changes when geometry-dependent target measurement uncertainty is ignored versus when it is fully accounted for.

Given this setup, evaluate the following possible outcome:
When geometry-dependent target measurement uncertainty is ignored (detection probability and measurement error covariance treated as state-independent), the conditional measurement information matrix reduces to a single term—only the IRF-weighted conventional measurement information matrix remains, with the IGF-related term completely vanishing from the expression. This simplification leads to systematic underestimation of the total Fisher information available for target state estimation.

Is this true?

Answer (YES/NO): YES